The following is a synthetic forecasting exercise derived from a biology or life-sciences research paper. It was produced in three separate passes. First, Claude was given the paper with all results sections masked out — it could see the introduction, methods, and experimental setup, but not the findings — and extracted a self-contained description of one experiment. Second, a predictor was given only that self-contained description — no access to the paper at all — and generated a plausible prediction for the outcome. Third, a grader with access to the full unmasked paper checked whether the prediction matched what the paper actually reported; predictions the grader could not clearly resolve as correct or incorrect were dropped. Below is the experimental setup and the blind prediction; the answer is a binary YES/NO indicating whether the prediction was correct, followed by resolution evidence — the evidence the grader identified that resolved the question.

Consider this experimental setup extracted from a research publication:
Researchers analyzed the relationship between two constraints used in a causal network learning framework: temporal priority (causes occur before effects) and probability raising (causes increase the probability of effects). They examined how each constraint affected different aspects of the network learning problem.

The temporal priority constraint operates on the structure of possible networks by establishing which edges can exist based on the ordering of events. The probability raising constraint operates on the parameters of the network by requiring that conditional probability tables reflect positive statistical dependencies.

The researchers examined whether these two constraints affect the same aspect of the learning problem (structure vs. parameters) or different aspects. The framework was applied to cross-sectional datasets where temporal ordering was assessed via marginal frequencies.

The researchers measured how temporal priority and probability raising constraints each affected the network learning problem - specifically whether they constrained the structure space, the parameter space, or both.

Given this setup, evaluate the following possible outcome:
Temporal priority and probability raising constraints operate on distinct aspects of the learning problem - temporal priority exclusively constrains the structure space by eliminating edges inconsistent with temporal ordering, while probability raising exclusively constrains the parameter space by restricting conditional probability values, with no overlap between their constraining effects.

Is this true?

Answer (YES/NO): NO